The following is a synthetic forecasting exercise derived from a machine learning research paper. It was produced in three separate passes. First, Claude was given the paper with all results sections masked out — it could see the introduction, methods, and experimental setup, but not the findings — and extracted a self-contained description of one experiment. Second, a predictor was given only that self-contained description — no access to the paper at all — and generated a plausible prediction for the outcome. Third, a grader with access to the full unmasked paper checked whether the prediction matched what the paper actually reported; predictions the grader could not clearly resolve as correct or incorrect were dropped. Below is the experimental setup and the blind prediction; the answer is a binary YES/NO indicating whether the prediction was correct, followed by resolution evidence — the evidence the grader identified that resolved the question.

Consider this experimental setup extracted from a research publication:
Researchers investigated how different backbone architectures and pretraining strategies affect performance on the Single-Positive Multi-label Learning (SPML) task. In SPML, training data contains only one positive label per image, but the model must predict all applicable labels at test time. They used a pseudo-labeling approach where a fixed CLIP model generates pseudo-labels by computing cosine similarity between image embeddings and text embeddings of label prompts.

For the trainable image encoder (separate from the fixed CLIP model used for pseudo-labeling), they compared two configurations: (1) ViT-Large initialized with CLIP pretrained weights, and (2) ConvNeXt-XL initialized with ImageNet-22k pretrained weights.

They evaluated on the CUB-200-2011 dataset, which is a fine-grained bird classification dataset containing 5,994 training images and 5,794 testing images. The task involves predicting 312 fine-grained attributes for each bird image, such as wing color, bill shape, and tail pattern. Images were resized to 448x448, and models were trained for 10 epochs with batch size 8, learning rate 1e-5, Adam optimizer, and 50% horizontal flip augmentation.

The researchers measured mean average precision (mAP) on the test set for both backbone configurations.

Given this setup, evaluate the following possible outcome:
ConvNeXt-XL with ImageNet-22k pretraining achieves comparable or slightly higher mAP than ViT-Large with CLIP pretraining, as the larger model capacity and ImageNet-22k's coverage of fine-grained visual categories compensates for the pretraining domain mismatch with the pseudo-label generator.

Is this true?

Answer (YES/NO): NO